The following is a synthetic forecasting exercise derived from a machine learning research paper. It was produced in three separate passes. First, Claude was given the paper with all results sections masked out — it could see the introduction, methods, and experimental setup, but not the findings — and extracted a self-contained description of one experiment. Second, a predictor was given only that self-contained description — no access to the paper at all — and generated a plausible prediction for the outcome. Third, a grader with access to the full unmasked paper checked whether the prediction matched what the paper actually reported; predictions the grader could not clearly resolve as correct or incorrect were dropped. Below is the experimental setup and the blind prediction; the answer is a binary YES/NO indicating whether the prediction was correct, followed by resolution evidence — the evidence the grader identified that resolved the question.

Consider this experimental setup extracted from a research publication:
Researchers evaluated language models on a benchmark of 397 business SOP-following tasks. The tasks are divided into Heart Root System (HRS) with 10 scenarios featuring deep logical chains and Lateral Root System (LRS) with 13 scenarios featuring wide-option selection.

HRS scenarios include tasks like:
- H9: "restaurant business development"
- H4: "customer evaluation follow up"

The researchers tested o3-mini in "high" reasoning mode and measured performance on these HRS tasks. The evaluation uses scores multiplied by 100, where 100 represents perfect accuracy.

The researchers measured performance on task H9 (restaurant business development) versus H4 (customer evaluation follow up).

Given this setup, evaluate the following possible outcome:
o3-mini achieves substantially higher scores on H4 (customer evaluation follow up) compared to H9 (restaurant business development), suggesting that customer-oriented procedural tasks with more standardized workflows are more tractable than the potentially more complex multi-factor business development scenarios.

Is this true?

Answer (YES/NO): NO